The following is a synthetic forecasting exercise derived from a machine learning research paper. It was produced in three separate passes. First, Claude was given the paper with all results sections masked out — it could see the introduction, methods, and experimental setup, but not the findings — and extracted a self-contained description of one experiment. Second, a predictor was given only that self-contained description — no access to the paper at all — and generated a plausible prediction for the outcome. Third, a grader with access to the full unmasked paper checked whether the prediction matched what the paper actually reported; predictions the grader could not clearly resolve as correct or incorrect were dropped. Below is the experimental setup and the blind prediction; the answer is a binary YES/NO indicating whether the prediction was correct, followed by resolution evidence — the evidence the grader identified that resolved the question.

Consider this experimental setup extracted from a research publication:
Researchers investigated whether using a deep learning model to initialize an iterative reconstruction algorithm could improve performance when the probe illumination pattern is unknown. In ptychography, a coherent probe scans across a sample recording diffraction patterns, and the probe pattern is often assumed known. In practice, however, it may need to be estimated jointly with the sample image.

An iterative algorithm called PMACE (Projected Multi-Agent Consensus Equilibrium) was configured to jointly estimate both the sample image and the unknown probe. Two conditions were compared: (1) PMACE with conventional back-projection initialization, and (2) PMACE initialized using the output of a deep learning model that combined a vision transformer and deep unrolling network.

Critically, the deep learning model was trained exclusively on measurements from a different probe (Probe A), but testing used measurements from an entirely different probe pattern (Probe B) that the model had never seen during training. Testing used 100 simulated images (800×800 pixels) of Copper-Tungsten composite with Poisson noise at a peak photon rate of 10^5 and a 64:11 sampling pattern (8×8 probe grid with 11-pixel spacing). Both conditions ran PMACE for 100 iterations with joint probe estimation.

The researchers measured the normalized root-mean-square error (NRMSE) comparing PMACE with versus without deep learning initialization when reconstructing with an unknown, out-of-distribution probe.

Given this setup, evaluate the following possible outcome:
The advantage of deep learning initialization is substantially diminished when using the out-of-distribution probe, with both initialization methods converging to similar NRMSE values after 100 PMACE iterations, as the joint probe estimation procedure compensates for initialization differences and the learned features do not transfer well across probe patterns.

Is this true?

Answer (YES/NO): NO